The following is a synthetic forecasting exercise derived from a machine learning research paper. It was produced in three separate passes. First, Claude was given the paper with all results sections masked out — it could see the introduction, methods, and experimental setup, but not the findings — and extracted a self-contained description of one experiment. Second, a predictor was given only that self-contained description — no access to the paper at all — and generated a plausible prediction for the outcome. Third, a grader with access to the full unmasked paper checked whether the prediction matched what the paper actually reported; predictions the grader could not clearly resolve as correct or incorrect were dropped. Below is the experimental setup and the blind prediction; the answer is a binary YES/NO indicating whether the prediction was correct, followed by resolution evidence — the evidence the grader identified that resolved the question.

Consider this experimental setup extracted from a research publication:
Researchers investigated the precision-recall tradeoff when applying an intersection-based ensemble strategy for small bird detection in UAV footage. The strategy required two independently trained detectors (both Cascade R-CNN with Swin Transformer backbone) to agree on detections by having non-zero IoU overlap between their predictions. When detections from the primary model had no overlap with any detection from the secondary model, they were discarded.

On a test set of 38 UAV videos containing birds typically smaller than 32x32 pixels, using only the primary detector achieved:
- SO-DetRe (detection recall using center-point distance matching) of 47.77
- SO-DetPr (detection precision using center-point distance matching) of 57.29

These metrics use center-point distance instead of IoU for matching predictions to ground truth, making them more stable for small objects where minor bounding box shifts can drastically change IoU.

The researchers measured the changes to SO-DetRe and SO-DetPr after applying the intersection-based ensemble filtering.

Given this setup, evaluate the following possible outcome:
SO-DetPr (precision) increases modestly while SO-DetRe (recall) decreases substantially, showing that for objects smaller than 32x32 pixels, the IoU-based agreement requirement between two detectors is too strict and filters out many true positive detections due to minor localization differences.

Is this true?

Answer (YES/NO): NO